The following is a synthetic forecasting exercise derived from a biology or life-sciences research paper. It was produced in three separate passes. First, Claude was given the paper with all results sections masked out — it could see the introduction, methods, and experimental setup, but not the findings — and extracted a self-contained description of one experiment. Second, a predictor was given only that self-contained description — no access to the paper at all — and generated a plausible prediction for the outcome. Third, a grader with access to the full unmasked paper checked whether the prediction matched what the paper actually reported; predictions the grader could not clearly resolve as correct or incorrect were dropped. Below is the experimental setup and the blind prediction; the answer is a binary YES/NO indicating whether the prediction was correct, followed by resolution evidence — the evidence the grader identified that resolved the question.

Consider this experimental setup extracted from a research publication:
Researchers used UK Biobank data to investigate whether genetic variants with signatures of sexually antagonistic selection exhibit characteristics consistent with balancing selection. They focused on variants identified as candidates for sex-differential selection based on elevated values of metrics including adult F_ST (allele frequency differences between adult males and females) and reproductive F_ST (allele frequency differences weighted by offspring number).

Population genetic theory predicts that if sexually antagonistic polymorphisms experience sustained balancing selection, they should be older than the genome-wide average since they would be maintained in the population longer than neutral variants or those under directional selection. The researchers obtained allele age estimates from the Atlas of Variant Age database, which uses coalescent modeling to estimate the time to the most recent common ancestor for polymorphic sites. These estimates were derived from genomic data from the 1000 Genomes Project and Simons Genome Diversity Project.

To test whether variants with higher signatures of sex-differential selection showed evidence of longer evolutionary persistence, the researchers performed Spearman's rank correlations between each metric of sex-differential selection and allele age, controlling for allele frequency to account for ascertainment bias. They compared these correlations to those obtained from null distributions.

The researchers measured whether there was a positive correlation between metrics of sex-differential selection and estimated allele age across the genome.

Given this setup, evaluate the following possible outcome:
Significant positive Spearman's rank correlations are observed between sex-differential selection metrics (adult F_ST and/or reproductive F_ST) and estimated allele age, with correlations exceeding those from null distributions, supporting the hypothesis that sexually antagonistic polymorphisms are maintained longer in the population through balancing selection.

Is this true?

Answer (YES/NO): NO